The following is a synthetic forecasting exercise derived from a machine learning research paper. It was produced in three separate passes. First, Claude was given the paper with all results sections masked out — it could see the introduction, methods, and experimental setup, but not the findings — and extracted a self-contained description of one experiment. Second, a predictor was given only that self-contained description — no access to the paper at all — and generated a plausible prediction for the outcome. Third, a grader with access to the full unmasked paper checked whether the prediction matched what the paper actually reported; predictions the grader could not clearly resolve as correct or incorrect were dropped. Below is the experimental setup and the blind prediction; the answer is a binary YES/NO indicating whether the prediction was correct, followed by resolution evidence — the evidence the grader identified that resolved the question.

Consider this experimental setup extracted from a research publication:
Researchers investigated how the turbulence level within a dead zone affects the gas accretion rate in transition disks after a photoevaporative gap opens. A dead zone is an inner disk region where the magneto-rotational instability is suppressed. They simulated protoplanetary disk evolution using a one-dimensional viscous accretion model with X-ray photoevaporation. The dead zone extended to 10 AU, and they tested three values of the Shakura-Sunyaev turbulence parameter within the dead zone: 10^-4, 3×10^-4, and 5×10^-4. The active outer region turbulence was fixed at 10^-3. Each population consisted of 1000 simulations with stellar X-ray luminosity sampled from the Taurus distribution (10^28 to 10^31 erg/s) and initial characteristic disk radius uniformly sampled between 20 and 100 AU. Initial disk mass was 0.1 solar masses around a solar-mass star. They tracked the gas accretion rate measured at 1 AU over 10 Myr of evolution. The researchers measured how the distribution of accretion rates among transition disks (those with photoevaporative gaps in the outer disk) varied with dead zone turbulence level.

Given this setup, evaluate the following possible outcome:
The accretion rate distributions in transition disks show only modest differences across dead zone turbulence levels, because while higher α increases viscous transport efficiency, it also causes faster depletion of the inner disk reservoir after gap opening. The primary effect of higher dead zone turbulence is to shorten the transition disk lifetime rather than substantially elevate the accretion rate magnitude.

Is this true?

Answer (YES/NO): NO